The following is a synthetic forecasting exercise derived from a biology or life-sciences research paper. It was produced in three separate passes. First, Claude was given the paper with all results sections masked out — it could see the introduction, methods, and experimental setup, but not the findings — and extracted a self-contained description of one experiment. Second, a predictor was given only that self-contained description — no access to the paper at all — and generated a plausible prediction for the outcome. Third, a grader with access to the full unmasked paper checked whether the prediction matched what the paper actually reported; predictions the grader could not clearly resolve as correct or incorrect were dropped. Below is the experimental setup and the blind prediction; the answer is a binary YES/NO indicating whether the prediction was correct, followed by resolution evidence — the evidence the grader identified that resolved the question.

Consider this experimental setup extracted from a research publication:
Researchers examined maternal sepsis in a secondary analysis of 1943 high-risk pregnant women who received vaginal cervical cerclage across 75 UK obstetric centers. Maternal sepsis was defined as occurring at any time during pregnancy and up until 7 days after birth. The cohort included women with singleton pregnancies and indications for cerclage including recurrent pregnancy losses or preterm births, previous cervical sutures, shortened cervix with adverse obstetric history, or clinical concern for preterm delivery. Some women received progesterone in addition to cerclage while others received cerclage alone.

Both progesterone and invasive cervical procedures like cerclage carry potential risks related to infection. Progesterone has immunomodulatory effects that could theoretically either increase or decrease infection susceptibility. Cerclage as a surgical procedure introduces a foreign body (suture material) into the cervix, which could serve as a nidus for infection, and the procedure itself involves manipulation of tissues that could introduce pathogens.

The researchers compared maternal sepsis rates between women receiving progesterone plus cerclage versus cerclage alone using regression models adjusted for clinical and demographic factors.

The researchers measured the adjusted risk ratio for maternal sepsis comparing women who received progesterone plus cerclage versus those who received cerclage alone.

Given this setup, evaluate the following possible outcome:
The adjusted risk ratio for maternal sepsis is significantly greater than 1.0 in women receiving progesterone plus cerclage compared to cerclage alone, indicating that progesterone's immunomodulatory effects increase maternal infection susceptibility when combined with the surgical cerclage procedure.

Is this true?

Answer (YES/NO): NO